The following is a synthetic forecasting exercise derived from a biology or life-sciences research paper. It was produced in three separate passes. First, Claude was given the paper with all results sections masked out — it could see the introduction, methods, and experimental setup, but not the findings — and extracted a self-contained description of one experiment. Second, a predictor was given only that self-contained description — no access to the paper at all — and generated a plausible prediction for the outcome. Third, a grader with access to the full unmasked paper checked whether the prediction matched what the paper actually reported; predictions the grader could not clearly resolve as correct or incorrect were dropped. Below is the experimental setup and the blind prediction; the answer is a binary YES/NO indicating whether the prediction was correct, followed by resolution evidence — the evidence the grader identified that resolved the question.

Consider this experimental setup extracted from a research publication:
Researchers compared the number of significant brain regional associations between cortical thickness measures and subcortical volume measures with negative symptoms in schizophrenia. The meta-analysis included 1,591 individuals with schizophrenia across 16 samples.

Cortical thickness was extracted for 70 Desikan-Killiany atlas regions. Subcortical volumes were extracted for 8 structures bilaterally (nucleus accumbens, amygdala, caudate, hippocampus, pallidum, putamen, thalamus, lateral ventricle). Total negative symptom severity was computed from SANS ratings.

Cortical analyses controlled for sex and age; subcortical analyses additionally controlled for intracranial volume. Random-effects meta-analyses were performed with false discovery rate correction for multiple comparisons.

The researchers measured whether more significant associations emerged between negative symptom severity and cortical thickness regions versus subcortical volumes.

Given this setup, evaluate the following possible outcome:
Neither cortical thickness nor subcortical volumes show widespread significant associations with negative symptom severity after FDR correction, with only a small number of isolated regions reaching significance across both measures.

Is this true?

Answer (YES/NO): NO